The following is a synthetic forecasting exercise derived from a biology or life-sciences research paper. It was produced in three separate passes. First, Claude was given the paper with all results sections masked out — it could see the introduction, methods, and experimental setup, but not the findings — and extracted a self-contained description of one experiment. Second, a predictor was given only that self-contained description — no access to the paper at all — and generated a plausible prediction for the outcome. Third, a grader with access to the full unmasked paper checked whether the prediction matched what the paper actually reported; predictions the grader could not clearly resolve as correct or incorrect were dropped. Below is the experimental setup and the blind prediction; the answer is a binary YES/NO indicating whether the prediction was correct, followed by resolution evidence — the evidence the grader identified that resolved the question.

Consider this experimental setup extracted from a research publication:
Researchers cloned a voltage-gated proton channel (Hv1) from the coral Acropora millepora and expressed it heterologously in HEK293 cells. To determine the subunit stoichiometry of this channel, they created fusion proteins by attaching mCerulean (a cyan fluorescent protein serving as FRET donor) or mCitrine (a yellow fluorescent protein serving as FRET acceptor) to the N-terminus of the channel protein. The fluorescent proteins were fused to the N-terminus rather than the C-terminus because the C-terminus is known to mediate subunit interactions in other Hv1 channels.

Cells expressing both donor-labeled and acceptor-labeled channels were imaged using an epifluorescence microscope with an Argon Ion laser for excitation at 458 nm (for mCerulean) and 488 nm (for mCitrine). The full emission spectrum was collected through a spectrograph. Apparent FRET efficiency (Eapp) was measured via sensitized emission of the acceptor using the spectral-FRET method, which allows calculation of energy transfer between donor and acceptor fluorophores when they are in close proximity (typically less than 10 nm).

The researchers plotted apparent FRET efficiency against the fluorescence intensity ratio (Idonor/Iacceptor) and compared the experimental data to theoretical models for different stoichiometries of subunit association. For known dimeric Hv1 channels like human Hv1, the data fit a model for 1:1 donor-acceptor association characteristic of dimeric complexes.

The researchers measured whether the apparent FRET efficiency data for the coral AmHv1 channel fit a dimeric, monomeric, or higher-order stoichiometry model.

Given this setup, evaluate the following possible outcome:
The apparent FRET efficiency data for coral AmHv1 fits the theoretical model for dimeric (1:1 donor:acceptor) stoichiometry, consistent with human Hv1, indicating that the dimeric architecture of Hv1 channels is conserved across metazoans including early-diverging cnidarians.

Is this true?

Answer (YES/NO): YES